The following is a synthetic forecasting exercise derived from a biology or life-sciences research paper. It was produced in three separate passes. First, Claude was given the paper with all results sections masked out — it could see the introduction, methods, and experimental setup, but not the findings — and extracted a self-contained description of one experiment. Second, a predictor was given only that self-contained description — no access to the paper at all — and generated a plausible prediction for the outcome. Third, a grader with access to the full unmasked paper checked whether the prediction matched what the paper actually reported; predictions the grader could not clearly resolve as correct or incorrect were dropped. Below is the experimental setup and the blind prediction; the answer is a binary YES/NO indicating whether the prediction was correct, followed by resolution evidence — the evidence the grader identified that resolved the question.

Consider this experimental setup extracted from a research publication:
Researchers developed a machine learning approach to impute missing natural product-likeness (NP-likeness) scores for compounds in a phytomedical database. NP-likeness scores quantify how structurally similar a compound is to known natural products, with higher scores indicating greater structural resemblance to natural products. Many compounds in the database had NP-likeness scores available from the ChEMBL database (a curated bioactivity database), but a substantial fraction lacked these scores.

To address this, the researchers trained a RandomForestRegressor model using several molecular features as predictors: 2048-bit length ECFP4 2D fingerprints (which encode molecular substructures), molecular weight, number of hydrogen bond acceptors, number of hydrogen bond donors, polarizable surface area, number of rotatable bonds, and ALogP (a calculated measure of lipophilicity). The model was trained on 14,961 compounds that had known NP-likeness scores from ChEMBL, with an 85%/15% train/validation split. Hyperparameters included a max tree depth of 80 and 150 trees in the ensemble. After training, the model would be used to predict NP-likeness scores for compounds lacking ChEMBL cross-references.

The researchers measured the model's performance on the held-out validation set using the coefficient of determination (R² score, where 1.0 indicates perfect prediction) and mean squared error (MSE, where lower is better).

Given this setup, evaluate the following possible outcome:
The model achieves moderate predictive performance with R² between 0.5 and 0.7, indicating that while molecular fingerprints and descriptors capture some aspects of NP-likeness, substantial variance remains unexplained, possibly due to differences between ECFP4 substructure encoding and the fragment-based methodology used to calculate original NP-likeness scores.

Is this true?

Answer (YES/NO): NO